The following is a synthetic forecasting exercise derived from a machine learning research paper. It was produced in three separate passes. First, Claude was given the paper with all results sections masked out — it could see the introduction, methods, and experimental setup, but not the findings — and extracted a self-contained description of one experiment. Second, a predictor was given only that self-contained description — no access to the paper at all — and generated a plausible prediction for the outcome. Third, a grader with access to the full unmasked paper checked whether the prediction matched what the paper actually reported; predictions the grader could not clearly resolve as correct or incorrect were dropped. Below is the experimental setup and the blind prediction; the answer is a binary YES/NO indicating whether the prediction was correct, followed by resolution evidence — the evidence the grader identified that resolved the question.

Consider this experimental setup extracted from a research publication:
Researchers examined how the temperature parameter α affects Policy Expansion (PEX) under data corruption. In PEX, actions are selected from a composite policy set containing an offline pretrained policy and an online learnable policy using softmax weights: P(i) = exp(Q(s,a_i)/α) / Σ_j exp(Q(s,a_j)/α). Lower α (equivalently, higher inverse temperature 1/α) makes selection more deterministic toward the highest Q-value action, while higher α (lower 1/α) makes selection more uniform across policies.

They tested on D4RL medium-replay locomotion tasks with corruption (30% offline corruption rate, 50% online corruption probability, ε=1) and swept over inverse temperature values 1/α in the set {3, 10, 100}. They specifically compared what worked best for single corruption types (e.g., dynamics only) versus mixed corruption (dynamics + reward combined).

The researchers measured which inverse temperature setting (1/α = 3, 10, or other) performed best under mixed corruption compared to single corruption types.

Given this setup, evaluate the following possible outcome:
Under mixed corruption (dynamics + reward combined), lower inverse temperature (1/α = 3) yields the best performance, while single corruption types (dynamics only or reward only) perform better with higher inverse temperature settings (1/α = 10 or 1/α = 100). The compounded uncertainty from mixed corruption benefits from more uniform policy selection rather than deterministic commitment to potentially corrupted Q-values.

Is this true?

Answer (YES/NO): NO